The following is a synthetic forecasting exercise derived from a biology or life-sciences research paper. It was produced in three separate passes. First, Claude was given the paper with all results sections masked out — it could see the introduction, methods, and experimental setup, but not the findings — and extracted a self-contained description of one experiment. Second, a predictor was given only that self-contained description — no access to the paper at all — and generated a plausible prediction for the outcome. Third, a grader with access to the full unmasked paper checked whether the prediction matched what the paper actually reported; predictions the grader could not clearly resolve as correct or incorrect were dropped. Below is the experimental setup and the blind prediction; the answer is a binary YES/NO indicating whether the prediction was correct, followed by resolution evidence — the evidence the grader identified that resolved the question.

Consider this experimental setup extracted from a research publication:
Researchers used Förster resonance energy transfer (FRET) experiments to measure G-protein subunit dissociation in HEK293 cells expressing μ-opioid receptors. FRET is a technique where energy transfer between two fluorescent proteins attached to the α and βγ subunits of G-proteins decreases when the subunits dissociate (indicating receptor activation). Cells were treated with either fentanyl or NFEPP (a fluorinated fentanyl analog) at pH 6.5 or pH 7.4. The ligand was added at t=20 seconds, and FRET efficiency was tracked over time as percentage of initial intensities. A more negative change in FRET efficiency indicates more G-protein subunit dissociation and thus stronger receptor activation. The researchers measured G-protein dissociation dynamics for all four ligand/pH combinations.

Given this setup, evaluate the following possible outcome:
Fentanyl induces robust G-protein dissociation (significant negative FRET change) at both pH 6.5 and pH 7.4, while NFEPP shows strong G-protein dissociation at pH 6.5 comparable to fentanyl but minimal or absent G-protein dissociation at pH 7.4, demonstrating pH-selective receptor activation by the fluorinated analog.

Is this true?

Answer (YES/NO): YES